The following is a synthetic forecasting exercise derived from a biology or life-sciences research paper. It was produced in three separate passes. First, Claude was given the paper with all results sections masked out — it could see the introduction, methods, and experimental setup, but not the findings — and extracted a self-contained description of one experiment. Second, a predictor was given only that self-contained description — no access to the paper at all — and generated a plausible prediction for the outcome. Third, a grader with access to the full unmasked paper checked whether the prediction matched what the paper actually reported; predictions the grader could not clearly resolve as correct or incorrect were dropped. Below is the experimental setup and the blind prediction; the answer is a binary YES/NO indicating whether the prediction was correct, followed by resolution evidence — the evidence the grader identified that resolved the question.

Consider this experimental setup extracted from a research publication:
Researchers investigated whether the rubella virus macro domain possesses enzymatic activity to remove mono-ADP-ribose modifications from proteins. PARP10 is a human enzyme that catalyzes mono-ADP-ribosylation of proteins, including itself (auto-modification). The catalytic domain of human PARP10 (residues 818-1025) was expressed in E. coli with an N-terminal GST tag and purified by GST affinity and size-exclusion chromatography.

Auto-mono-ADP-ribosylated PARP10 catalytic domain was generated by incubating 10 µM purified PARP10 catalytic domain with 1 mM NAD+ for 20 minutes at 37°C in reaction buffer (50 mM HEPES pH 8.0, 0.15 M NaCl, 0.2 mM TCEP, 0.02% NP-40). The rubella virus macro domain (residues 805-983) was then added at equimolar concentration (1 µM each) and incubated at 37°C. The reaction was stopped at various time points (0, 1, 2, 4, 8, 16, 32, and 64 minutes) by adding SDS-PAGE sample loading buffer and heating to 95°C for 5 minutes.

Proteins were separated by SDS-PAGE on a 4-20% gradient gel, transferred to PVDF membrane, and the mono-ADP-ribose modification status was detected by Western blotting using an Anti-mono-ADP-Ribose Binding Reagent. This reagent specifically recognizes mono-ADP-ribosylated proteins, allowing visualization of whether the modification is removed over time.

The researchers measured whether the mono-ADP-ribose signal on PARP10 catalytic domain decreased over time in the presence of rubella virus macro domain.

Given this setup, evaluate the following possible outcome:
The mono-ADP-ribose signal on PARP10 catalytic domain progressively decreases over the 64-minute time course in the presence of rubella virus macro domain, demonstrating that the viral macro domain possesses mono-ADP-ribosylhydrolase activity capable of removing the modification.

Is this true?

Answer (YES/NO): YES